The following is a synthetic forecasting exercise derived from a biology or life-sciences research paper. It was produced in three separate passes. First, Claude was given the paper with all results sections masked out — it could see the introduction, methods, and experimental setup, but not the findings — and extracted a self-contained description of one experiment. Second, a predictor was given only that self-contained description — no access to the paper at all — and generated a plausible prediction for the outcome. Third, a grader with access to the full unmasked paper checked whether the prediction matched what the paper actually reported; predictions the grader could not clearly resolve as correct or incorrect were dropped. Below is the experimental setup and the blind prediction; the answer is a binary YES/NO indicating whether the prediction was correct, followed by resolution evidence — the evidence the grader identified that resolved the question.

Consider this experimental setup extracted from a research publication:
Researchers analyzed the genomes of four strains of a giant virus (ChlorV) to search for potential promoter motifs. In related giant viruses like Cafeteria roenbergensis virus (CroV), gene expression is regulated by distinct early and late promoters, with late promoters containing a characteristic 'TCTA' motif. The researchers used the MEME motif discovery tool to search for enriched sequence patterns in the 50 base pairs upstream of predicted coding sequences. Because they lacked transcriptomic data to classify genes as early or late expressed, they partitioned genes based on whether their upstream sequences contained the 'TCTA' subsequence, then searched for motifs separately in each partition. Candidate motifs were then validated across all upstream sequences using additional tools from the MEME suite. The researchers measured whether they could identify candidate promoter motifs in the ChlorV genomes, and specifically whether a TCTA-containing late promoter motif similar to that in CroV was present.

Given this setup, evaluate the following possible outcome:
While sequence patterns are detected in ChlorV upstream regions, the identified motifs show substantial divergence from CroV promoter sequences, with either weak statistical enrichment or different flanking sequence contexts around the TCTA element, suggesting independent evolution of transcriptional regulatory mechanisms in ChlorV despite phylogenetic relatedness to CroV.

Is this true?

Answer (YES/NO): NO